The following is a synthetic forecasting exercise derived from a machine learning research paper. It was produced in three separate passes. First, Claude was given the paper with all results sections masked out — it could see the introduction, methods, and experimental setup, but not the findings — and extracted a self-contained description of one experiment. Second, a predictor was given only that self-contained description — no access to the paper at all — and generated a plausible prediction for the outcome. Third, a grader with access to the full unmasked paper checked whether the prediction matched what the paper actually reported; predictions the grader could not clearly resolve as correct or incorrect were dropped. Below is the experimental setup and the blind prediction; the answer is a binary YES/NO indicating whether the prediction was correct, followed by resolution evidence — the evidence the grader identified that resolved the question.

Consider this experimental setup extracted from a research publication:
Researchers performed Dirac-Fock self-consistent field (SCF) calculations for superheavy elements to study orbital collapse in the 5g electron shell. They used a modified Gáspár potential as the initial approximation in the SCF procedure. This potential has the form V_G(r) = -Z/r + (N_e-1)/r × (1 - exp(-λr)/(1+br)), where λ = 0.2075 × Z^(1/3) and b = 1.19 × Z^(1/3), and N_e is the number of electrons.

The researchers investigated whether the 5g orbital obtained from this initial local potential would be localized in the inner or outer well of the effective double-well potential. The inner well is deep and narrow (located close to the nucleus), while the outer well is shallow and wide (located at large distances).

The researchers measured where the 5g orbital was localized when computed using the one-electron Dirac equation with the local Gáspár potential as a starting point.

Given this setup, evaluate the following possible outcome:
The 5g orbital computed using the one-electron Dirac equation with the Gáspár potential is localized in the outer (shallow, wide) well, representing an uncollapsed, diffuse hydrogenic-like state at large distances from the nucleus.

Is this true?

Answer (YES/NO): YES